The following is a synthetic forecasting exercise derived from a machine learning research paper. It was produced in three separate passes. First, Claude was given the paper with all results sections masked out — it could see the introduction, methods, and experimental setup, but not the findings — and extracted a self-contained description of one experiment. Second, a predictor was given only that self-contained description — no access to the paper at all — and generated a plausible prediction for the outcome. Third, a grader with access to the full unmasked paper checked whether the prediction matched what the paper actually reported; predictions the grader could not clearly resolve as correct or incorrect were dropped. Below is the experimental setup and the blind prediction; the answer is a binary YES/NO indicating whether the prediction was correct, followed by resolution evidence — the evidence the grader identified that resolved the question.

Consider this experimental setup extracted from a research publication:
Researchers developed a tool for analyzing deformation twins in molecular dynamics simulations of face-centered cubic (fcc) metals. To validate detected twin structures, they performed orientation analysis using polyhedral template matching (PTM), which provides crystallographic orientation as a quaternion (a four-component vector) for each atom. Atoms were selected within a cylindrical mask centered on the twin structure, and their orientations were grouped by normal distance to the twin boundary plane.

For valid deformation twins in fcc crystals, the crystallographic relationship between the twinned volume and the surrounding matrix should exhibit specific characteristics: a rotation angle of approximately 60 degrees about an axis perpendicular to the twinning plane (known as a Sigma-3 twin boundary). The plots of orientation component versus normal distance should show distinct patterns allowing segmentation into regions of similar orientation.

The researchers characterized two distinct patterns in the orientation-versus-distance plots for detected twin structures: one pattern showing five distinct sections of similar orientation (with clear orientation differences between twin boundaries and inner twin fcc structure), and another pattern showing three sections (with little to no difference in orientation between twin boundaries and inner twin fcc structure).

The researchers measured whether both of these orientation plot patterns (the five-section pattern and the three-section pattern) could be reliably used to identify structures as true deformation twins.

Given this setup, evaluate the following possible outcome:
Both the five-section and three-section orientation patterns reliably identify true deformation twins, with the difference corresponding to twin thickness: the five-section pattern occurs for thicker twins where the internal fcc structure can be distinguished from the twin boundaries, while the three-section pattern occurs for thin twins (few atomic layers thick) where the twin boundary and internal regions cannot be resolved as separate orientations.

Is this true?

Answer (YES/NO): NO